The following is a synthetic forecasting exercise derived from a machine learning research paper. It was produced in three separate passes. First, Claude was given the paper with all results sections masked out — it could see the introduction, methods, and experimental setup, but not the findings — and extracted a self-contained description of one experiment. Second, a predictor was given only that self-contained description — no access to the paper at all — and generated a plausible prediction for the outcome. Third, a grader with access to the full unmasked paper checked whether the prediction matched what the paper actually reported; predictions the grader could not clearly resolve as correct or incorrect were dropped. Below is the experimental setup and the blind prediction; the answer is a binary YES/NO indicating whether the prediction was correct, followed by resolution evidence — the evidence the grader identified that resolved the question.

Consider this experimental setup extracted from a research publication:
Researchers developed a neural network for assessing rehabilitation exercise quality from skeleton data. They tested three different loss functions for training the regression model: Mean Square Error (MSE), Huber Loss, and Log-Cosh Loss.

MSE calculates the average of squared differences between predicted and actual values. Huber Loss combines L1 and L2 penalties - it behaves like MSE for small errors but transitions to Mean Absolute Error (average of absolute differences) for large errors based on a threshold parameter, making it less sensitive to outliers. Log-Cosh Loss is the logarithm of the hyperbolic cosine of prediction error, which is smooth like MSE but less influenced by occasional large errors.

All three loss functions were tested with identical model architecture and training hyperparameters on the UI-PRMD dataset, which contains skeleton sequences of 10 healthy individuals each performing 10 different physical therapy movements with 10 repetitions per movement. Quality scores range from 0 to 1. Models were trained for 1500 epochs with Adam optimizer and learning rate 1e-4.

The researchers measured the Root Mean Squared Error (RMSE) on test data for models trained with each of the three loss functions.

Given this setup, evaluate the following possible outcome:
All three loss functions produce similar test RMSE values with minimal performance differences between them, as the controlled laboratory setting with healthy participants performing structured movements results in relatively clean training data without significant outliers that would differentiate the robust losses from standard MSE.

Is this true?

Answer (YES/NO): NO